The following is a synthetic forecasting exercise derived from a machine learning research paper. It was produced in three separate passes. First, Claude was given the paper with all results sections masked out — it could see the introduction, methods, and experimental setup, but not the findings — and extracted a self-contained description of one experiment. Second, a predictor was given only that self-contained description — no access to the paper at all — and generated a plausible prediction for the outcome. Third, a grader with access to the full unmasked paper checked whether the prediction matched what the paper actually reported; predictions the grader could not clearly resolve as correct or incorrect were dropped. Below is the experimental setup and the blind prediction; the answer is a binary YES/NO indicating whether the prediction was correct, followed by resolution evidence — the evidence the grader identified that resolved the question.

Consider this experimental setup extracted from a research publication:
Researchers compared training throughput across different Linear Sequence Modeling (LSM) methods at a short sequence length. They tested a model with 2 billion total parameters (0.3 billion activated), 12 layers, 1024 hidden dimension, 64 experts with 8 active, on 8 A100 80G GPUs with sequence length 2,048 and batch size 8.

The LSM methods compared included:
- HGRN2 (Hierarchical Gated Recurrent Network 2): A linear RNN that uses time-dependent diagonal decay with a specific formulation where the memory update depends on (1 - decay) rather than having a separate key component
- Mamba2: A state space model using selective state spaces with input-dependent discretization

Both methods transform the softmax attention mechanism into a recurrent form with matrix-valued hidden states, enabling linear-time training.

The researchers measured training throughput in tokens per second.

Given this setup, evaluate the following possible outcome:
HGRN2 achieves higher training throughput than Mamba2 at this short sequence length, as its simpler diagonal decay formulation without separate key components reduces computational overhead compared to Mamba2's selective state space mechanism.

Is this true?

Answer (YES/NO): NO